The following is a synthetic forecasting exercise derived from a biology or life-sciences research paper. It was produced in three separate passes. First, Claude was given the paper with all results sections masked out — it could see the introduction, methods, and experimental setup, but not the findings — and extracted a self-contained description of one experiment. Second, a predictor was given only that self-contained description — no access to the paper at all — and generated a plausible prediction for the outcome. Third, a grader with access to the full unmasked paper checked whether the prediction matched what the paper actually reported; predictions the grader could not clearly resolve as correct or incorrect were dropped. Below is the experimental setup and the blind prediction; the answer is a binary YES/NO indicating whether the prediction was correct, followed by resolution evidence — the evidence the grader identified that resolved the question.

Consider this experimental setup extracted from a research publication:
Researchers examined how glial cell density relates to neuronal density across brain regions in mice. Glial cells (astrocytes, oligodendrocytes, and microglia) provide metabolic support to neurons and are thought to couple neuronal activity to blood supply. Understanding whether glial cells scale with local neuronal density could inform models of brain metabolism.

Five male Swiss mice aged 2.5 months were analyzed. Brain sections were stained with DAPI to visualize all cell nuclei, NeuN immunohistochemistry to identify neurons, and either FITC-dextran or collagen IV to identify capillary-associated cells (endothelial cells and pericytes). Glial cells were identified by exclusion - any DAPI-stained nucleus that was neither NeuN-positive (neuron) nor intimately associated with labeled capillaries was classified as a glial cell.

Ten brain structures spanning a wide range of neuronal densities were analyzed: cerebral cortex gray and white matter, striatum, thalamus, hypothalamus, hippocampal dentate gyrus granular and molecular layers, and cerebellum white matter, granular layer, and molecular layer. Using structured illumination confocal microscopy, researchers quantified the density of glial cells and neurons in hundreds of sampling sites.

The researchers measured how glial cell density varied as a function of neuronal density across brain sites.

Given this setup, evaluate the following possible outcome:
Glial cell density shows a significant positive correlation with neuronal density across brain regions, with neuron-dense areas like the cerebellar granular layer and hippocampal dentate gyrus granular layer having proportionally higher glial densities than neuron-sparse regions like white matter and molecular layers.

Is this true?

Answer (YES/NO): NO